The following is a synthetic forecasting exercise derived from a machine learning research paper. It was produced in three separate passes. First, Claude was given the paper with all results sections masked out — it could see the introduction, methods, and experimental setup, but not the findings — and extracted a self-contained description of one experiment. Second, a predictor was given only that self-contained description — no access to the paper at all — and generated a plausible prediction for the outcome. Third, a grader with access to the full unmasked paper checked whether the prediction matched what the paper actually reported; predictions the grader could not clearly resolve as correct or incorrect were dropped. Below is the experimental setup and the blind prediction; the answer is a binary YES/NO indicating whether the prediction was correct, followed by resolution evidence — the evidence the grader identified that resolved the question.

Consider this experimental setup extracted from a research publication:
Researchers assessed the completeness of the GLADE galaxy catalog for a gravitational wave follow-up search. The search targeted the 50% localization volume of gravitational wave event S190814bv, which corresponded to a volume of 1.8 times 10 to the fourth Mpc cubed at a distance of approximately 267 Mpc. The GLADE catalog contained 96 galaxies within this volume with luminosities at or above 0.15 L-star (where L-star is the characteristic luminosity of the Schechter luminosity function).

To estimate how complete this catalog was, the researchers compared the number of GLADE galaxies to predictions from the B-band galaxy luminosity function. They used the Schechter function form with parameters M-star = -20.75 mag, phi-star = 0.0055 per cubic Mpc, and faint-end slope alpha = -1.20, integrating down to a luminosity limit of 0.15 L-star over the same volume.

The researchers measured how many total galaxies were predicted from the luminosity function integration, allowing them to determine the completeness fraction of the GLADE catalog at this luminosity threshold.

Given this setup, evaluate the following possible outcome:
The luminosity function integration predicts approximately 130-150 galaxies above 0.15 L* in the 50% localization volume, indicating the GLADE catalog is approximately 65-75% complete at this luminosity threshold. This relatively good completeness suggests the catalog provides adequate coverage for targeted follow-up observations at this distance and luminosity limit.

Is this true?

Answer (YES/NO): NO